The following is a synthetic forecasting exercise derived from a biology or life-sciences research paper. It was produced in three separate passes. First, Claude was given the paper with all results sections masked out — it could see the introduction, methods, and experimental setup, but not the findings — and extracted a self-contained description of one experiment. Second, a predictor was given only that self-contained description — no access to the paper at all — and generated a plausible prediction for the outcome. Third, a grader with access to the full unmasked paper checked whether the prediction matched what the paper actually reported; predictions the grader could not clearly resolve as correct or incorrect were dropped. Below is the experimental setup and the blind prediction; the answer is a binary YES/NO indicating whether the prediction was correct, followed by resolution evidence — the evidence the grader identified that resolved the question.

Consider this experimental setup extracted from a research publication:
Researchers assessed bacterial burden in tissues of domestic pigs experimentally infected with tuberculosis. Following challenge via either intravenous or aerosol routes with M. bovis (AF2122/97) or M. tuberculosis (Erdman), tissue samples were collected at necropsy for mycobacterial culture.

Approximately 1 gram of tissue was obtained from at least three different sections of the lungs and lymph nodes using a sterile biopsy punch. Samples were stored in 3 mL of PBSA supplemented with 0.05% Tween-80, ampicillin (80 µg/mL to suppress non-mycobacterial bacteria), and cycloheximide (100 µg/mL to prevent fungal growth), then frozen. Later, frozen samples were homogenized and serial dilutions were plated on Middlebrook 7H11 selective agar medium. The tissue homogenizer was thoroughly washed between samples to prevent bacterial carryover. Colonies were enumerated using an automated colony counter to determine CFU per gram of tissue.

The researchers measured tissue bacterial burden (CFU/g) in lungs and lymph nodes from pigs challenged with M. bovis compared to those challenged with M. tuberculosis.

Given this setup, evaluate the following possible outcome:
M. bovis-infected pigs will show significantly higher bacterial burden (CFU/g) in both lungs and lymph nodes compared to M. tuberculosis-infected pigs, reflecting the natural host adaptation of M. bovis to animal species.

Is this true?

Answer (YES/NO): YES